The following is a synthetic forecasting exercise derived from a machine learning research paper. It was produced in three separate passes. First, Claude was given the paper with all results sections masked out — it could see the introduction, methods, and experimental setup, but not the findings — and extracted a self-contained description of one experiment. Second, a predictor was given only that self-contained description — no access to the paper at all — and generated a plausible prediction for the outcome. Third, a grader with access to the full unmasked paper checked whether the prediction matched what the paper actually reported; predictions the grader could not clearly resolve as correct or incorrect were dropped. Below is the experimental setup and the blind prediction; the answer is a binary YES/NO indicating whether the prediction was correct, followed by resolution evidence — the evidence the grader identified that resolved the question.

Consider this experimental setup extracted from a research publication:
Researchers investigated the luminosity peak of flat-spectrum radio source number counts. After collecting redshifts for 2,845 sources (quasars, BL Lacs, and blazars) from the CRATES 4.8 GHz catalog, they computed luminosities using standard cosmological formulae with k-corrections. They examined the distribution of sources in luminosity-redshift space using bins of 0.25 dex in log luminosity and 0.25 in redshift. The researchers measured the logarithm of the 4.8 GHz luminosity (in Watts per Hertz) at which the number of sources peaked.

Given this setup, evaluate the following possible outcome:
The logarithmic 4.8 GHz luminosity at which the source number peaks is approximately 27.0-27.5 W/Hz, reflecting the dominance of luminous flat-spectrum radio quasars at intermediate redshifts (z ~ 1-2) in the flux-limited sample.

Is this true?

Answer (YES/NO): NO